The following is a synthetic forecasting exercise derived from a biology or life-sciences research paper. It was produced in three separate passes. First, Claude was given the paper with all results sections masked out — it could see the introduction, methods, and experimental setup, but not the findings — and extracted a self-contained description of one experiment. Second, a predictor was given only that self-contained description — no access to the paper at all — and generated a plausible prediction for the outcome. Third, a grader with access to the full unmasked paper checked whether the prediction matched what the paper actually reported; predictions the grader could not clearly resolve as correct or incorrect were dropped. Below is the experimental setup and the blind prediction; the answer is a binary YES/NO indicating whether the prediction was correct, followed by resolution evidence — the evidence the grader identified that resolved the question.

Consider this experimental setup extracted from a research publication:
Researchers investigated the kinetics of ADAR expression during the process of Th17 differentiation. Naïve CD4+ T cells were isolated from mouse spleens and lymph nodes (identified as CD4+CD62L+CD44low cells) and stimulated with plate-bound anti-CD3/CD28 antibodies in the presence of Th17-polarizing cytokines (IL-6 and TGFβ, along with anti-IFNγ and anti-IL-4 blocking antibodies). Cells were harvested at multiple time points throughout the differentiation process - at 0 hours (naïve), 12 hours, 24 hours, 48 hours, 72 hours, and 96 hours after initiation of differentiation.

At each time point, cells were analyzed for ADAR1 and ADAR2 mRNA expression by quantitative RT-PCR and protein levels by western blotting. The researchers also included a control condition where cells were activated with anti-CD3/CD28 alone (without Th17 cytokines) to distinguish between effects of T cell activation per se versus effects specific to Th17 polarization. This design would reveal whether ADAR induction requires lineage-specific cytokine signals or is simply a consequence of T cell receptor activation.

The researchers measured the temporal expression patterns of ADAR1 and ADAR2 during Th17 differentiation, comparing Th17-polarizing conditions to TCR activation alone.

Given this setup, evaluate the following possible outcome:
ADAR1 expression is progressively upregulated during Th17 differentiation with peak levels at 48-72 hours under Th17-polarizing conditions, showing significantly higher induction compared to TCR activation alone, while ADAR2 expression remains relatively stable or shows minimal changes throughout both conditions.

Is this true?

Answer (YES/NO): NO